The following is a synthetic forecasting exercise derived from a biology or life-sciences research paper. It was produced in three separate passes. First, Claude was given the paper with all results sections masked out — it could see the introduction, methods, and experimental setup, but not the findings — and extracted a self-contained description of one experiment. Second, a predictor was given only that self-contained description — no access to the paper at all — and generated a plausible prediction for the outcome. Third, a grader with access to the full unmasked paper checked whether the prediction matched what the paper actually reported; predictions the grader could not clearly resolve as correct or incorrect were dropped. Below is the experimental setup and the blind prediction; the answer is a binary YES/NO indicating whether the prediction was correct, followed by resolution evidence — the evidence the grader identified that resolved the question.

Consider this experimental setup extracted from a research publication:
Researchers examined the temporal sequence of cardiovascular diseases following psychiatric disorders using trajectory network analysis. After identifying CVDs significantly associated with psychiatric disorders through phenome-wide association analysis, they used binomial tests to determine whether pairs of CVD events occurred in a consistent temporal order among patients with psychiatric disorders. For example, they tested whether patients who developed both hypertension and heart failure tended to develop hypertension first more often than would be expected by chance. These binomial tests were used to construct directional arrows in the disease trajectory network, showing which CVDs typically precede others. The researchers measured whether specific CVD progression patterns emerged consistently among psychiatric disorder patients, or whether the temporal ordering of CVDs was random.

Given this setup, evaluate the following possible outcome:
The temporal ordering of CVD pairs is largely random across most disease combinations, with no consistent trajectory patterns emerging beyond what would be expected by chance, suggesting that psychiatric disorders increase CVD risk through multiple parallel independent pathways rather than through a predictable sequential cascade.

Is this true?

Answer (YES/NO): NO